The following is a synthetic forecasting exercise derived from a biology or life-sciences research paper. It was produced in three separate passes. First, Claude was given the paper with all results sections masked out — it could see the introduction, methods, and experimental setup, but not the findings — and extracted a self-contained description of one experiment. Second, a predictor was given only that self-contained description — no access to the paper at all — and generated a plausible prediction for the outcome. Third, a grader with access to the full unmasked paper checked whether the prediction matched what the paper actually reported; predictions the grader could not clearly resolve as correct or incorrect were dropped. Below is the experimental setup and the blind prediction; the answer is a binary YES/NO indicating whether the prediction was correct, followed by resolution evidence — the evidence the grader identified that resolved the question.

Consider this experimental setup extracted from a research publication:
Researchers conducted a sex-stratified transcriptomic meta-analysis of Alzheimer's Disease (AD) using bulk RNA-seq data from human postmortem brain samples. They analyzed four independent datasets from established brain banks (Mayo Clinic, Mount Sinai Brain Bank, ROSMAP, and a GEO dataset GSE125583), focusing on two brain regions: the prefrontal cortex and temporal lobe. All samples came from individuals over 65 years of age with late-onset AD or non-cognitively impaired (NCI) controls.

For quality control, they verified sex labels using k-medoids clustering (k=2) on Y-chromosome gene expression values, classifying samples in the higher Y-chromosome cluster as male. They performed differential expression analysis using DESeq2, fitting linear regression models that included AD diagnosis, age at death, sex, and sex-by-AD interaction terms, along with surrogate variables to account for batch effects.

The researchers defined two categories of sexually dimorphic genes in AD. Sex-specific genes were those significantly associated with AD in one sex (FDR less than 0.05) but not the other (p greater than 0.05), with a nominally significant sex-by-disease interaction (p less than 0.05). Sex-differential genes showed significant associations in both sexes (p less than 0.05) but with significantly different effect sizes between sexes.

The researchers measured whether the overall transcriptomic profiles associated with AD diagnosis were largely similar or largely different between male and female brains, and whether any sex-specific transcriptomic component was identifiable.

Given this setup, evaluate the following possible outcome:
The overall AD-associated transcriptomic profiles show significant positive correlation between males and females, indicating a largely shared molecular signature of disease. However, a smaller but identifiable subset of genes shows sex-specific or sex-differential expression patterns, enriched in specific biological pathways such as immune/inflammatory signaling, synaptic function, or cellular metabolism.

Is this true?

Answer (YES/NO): YES